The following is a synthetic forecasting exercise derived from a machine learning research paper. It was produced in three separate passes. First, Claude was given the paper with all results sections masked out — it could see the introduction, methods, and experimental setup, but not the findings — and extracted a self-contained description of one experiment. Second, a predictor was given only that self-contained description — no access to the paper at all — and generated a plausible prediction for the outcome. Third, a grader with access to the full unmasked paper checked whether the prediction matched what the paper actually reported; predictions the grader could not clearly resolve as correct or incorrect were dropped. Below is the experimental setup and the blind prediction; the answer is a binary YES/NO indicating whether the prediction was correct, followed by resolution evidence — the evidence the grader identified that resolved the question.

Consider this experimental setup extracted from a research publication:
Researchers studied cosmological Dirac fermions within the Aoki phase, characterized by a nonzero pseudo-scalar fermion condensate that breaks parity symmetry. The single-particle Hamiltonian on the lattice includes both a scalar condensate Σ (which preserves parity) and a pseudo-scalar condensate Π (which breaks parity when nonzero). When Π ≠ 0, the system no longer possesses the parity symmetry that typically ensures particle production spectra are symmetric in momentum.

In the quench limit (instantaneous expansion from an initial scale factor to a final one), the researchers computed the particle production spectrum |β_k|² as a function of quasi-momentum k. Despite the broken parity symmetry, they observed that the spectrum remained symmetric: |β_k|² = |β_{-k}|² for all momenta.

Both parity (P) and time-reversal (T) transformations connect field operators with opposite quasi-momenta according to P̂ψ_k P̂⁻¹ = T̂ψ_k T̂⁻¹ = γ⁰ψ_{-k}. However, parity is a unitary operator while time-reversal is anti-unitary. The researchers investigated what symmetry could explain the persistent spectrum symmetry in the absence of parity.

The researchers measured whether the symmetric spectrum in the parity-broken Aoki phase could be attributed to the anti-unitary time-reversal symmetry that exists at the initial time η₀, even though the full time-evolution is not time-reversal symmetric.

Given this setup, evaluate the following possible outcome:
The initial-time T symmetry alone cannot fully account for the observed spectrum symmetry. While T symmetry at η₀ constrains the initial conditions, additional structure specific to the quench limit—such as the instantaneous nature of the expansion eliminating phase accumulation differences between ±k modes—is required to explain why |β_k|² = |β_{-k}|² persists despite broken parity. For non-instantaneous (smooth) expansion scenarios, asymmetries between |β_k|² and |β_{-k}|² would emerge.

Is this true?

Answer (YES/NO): NO